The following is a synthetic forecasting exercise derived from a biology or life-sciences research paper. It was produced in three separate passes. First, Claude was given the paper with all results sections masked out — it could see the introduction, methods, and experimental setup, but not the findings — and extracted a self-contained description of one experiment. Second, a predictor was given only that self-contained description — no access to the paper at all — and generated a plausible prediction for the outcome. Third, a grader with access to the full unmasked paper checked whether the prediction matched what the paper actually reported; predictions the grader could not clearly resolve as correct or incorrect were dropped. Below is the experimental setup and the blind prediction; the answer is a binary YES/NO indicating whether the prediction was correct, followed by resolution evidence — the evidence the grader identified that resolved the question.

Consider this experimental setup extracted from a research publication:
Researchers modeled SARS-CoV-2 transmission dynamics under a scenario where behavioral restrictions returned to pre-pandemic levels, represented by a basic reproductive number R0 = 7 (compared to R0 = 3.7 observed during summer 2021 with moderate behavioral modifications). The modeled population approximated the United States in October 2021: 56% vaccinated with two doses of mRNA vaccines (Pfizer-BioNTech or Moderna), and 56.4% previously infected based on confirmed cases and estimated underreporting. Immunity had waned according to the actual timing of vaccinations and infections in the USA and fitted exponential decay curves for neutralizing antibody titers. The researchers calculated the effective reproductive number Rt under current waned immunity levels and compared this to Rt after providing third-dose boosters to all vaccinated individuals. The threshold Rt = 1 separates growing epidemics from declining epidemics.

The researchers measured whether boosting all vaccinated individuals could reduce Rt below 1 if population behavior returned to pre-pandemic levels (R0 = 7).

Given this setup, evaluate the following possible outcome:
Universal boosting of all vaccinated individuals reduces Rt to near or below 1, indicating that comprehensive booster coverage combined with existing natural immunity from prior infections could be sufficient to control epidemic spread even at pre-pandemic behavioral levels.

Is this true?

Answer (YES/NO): NO